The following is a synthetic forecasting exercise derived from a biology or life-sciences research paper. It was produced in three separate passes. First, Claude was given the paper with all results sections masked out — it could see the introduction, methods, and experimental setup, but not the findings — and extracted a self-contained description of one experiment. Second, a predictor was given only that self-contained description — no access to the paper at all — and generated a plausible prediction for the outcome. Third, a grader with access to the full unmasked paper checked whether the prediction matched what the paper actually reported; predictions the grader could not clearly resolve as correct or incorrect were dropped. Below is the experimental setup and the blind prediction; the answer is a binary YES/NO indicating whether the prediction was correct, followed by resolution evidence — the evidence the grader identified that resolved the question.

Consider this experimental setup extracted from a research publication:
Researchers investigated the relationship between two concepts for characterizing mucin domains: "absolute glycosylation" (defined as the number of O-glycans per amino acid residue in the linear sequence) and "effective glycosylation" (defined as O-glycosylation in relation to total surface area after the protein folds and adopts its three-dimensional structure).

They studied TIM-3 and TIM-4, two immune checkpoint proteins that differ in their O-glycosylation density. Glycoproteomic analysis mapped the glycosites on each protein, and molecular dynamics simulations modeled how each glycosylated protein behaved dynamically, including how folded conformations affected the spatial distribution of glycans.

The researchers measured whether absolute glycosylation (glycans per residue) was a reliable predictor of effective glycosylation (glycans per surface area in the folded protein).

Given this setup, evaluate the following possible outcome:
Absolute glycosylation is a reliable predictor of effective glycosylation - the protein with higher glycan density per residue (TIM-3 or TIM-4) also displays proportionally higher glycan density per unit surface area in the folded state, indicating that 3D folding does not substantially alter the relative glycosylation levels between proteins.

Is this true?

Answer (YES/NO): NO